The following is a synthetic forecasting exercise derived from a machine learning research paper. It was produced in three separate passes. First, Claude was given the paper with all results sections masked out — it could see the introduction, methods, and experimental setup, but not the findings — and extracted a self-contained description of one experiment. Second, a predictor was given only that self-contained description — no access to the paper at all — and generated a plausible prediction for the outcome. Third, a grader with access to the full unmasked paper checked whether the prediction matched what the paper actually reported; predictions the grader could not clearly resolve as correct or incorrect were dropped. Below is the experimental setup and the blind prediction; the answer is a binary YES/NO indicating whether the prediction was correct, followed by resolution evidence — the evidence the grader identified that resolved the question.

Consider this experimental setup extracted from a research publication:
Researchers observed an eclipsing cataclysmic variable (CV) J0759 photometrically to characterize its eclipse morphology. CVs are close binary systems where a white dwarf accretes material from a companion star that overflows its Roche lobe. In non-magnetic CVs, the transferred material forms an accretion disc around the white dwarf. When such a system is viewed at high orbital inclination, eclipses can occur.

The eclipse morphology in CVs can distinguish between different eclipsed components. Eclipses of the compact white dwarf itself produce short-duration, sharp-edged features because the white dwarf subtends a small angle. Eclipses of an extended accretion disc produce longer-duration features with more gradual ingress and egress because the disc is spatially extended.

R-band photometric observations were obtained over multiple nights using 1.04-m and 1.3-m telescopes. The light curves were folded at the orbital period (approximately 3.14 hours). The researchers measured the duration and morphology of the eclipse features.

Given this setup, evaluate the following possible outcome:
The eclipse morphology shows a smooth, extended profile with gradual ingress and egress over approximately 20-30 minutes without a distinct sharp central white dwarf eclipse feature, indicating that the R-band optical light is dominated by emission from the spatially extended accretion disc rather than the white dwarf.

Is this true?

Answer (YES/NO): NO